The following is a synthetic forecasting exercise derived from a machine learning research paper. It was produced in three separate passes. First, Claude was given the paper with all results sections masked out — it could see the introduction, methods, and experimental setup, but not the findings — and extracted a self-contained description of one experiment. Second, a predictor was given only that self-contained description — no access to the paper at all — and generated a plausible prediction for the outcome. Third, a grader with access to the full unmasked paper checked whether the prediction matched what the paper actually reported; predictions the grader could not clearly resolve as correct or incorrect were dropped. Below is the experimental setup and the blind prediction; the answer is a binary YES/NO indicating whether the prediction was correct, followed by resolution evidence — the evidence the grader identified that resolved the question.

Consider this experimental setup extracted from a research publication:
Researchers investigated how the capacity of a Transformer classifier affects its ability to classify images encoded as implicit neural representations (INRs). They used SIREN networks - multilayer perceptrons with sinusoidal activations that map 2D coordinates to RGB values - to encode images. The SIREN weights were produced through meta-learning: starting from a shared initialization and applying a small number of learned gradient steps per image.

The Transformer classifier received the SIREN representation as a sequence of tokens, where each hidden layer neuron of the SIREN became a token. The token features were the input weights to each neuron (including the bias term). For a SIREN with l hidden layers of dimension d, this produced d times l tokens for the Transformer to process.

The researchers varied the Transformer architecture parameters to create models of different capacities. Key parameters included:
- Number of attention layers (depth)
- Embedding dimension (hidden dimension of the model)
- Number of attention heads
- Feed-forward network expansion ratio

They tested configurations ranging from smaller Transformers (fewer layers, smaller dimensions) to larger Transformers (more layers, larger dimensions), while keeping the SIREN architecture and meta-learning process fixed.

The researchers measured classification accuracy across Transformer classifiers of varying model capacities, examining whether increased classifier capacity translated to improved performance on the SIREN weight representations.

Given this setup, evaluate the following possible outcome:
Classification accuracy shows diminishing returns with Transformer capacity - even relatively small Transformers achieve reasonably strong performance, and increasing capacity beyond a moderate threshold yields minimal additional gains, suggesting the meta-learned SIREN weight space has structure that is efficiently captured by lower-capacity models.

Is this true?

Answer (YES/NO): YES